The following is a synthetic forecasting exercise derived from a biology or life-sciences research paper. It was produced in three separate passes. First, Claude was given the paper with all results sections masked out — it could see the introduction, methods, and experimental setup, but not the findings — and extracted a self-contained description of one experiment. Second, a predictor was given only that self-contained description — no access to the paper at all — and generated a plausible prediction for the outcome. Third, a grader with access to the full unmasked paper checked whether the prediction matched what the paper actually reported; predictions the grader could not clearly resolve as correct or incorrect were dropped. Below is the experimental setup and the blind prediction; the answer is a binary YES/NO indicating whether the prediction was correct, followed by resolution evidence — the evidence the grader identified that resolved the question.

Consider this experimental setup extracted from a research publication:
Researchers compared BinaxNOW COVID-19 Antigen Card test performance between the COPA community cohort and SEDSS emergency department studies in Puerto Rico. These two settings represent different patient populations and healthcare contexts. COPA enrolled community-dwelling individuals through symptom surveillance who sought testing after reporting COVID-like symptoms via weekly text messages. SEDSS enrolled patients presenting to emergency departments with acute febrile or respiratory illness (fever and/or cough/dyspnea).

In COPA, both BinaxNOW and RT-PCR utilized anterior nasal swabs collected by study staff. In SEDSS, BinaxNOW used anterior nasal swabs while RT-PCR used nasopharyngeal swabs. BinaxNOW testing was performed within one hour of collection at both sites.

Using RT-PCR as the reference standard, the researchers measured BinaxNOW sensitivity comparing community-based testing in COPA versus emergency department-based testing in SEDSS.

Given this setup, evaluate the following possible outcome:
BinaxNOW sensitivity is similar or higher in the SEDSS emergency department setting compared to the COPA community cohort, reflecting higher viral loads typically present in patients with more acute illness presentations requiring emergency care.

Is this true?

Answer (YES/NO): YES